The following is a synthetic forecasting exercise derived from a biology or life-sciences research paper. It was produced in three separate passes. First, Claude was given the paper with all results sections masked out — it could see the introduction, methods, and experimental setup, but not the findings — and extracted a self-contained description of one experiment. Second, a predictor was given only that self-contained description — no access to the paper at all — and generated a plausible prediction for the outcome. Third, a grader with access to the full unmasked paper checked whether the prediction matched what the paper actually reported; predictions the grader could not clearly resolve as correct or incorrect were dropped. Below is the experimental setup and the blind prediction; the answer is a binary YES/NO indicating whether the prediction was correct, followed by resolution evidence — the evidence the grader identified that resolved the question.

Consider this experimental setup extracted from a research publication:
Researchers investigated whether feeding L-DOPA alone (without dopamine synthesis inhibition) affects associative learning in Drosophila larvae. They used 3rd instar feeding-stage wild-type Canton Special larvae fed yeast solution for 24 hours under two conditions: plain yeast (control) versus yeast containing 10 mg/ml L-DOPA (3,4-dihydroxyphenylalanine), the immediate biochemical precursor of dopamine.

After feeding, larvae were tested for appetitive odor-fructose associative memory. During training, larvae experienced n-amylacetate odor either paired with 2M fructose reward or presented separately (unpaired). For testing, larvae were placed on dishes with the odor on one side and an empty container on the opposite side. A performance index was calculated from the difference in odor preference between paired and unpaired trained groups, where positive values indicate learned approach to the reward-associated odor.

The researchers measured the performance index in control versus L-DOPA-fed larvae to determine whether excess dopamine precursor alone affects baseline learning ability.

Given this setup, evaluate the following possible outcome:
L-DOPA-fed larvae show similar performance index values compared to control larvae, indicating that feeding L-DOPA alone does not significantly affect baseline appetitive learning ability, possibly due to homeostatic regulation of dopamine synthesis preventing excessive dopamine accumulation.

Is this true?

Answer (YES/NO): YES